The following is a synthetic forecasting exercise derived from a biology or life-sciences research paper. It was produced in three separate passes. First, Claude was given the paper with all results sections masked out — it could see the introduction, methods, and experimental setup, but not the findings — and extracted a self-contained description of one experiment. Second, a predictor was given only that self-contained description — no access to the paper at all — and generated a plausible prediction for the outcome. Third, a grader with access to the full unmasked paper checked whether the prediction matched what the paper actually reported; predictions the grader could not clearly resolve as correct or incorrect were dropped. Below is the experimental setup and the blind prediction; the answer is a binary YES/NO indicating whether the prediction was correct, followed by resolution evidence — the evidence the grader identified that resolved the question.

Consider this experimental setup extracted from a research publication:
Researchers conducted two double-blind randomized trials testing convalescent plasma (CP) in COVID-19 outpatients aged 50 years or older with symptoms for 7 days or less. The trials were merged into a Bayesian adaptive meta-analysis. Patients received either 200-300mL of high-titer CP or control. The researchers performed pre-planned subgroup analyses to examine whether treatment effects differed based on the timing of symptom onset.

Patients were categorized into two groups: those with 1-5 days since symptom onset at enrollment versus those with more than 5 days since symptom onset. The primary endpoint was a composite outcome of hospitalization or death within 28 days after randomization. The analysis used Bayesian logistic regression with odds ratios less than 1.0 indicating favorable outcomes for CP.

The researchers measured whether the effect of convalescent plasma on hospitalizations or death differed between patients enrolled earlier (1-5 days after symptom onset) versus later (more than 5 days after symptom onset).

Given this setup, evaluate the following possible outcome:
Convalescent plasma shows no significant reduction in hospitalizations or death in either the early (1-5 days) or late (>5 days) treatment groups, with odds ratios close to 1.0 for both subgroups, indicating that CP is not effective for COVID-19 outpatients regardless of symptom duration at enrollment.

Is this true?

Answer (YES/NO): NO